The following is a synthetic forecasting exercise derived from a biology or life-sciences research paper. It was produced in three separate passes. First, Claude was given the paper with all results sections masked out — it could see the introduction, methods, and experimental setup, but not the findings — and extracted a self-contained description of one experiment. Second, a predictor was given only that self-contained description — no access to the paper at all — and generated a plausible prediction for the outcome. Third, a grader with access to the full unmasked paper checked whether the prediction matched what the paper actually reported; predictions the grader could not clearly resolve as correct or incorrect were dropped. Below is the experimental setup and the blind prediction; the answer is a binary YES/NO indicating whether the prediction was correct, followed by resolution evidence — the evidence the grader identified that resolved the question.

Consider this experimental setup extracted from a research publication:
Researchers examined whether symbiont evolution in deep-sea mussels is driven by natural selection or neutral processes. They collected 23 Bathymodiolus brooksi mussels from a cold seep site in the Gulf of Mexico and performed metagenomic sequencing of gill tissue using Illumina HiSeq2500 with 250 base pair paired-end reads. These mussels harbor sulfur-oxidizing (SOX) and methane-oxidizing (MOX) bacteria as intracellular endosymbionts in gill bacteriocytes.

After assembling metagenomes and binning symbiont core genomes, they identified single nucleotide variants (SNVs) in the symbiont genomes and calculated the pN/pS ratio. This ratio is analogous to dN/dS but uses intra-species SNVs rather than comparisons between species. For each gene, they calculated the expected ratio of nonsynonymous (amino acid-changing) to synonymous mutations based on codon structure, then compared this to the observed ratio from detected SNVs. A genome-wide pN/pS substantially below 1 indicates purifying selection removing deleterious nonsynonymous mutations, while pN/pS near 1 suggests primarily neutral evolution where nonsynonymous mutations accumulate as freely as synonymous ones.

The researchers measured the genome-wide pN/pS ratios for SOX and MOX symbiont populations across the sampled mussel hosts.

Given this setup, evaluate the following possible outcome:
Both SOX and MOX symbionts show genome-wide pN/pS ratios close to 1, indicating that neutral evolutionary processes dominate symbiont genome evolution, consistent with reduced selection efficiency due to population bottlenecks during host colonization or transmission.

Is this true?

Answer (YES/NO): NO